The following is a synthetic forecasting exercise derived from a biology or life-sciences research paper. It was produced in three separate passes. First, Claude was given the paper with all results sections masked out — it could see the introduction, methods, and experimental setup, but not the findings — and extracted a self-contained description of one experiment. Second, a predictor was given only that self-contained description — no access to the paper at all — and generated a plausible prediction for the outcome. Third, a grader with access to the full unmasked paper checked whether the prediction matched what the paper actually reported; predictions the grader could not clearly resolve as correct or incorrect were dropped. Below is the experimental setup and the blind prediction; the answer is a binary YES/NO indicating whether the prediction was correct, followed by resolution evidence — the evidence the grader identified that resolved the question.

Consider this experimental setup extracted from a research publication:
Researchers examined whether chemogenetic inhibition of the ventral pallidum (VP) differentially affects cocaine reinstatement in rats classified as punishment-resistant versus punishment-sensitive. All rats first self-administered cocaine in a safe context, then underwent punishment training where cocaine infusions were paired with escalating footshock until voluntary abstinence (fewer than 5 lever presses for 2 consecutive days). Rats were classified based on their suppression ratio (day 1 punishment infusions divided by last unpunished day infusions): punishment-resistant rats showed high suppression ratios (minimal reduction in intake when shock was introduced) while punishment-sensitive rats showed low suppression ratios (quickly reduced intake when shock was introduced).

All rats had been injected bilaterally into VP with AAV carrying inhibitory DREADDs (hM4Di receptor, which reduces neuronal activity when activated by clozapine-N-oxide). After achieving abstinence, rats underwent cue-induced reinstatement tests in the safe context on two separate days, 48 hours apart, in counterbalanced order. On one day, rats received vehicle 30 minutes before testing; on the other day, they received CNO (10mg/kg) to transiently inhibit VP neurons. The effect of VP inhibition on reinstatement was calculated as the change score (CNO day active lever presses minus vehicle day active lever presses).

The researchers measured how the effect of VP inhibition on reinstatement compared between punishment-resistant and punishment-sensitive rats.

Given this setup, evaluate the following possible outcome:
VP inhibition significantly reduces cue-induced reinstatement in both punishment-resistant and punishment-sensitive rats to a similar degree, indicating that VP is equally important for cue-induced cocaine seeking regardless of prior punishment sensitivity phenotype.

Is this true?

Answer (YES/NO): NO